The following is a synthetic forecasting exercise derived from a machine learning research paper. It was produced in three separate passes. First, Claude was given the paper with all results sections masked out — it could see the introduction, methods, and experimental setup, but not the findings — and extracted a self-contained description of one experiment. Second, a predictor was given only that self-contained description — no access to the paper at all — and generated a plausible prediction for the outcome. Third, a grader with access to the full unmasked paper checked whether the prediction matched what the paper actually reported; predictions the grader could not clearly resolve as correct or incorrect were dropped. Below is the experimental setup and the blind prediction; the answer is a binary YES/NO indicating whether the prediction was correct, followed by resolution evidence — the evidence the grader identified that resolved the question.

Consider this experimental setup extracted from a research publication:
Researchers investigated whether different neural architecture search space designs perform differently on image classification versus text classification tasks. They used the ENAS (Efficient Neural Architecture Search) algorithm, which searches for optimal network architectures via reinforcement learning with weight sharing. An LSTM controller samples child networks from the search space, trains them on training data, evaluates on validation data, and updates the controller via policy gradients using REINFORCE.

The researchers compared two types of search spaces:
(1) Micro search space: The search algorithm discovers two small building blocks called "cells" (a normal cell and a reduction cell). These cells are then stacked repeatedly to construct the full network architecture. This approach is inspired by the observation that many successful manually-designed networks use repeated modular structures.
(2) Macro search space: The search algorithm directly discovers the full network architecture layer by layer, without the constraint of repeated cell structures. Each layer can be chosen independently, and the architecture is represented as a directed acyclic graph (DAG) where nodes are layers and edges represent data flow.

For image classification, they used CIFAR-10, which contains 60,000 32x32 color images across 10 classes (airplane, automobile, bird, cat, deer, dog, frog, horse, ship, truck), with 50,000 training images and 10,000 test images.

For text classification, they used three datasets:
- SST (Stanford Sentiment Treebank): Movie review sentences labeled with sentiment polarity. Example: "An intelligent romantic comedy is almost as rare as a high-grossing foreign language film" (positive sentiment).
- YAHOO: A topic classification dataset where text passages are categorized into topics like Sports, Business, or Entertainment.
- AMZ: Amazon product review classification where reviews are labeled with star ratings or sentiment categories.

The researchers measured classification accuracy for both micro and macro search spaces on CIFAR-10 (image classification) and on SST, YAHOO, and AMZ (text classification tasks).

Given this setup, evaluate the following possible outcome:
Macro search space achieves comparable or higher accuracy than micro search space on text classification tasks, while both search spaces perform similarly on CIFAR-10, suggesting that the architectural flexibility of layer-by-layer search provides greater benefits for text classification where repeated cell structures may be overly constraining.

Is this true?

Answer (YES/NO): NO